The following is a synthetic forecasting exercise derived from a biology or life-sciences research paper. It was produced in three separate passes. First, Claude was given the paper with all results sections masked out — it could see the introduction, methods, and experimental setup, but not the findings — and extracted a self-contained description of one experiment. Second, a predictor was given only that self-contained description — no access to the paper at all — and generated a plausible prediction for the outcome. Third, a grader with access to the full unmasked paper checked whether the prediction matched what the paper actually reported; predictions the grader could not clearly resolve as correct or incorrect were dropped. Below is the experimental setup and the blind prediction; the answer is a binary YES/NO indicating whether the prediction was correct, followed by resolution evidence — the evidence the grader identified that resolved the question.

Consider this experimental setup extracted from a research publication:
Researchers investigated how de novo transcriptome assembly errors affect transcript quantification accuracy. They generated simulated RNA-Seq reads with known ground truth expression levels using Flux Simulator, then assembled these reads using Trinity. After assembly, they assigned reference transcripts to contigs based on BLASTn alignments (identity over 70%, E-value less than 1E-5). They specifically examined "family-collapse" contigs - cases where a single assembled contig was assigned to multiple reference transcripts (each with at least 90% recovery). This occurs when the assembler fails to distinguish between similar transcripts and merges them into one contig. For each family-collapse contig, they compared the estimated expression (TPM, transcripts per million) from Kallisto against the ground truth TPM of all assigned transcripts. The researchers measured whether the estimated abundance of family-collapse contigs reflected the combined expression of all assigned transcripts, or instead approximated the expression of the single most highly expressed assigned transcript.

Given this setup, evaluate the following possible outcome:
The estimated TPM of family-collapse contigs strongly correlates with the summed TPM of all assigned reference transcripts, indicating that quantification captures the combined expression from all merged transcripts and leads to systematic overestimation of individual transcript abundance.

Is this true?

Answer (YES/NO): NO